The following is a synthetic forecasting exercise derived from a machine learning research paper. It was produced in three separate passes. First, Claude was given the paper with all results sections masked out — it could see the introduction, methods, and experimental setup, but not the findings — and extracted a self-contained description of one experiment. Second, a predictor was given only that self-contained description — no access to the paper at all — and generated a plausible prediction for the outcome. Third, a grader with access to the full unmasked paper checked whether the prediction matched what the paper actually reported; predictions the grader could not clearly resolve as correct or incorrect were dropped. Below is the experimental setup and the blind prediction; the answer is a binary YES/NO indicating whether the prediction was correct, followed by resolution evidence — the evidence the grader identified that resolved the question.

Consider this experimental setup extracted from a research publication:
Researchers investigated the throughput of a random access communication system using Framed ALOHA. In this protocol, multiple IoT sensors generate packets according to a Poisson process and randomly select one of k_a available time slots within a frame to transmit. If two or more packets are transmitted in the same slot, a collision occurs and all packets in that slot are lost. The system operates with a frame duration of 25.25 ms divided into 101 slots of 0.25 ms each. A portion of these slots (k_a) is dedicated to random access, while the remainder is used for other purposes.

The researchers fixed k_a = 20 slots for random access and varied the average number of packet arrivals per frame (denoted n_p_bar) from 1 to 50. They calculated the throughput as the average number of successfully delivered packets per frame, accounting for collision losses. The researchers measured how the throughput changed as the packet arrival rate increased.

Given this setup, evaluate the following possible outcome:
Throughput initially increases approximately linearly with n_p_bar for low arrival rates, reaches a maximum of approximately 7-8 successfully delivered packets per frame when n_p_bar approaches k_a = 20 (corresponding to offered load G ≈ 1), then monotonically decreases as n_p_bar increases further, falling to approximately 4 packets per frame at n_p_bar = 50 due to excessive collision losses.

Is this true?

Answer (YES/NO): YES